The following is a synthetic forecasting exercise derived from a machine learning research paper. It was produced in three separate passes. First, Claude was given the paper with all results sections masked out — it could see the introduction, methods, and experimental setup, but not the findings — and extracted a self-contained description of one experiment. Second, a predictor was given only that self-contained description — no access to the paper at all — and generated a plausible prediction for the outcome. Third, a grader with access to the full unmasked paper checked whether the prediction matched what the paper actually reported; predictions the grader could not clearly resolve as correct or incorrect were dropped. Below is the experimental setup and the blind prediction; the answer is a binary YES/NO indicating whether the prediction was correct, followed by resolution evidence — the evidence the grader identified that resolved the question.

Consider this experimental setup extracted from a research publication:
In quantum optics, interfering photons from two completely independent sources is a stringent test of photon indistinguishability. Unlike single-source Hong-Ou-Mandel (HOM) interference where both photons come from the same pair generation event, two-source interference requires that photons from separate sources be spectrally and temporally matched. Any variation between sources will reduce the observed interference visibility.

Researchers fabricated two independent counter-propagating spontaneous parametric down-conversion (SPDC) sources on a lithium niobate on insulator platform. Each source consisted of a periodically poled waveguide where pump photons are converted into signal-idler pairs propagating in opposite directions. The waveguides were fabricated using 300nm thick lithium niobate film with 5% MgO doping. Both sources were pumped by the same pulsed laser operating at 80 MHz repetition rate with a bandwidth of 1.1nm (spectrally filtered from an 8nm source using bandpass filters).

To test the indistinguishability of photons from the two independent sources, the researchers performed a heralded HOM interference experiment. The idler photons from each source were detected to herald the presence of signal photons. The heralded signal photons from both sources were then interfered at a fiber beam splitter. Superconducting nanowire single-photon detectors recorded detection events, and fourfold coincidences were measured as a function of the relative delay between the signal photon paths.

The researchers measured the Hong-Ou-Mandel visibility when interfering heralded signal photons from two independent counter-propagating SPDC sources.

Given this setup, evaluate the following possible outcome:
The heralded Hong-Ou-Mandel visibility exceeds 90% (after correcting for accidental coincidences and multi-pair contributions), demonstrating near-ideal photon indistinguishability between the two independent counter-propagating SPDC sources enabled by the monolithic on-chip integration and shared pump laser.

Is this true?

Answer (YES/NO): NO